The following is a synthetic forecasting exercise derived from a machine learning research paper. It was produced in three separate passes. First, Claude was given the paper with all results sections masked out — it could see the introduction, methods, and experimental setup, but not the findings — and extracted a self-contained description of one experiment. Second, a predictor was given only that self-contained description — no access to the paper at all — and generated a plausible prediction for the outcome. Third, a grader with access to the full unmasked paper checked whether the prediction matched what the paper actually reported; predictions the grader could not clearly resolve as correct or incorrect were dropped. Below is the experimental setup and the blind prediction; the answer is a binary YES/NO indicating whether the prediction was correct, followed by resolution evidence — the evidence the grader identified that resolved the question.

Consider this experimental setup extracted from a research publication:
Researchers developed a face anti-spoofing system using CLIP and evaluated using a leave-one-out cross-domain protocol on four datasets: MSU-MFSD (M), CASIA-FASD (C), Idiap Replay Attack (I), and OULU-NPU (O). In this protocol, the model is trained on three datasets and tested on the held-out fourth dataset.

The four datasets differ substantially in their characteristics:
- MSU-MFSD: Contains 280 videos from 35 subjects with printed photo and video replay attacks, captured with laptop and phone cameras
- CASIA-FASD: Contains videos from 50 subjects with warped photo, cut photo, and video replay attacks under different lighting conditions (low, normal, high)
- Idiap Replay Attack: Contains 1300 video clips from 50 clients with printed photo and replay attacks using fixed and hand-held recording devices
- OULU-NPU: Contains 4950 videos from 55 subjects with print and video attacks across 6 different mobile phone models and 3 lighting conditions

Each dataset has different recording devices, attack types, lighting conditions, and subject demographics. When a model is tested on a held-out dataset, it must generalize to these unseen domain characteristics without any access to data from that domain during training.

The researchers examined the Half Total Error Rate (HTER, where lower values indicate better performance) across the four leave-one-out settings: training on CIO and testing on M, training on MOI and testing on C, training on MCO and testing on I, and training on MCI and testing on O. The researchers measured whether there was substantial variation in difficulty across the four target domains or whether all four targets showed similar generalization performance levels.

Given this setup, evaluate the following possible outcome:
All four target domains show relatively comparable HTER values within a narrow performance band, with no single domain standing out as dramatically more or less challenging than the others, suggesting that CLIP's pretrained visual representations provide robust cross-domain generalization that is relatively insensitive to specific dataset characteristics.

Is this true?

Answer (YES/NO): NO